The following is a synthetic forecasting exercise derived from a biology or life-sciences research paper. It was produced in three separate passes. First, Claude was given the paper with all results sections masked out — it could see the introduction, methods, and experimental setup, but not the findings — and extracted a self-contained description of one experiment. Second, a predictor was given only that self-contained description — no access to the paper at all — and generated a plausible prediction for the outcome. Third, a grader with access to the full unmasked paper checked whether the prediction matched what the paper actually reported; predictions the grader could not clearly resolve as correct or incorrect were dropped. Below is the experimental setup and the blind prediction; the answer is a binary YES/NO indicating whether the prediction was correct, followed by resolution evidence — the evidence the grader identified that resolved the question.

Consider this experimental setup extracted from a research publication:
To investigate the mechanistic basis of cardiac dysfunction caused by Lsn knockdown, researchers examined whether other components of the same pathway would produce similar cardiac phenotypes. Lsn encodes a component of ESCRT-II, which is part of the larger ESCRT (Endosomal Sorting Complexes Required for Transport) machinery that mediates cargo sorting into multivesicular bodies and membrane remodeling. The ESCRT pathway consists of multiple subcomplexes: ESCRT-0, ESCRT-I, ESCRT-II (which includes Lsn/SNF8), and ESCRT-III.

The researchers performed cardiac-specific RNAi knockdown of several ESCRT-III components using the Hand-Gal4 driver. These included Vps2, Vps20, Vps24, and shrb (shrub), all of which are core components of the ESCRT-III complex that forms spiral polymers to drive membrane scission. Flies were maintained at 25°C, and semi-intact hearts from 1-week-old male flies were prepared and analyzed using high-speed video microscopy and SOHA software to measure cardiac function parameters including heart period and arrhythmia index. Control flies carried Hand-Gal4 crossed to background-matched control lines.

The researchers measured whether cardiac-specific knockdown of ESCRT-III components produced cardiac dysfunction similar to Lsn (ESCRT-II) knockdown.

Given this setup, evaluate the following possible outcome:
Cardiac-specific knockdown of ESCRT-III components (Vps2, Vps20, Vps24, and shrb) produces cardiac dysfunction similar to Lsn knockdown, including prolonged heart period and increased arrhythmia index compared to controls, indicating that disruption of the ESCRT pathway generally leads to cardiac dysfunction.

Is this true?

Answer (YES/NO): NO